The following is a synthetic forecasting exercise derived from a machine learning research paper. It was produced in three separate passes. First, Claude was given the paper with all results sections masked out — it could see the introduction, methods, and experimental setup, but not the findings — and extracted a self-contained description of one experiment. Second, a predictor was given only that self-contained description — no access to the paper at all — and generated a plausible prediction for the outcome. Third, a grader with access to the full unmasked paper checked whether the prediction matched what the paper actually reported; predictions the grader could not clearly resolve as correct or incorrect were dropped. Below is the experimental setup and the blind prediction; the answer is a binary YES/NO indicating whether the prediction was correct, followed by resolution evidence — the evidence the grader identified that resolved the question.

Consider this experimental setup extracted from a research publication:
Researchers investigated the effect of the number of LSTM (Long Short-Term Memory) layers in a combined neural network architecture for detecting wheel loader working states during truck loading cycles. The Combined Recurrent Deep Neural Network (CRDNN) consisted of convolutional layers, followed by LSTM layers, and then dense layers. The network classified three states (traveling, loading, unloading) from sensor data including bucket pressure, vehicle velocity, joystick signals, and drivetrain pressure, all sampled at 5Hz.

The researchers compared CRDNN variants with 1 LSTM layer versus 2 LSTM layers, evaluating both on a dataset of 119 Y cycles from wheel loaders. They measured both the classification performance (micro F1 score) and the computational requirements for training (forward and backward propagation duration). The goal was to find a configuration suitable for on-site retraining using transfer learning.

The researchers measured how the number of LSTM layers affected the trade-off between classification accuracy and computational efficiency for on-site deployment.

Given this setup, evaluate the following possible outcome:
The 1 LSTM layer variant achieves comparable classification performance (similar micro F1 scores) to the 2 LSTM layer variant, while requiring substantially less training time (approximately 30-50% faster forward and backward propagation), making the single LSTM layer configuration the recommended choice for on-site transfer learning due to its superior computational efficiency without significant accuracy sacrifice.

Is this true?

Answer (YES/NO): NO